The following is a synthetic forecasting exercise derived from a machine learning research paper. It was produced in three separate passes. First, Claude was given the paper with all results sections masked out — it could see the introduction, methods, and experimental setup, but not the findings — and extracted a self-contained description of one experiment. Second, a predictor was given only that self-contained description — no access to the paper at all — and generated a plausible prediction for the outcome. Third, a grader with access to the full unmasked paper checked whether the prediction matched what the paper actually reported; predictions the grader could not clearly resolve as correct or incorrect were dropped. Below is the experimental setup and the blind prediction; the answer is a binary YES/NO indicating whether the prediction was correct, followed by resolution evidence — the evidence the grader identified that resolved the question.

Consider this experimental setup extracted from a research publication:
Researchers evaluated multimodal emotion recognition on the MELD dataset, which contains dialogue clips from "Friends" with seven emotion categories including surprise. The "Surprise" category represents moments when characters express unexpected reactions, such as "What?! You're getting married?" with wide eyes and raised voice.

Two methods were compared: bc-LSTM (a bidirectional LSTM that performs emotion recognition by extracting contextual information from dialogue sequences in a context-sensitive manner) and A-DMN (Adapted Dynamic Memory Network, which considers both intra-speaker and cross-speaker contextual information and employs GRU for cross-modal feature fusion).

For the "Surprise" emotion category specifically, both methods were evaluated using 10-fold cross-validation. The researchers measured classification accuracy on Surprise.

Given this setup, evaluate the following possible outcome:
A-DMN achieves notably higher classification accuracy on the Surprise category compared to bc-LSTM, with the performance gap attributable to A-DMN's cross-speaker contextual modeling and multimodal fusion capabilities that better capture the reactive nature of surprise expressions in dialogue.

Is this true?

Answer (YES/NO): YES